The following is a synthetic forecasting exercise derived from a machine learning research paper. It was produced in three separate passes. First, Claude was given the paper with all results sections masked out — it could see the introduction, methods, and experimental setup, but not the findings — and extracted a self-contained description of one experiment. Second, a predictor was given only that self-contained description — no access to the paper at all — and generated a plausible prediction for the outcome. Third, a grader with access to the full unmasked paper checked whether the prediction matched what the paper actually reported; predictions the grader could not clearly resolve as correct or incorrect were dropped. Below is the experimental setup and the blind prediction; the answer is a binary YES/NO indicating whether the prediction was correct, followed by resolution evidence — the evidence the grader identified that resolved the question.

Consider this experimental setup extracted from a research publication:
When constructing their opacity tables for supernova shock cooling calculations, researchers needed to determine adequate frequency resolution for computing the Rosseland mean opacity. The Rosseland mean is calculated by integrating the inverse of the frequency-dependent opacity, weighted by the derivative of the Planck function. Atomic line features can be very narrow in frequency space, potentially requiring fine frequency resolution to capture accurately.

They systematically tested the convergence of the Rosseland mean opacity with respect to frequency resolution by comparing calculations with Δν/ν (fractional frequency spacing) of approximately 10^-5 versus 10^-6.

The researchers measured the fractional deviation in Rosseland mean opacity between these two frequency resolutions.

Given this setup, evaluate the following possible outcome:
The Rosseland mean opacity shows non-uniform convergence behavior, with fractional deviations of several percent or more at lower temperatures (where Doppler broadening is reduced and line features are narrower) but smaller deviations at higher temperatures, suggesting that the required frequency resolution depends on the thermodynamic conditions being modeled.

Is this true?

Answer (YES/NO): NO